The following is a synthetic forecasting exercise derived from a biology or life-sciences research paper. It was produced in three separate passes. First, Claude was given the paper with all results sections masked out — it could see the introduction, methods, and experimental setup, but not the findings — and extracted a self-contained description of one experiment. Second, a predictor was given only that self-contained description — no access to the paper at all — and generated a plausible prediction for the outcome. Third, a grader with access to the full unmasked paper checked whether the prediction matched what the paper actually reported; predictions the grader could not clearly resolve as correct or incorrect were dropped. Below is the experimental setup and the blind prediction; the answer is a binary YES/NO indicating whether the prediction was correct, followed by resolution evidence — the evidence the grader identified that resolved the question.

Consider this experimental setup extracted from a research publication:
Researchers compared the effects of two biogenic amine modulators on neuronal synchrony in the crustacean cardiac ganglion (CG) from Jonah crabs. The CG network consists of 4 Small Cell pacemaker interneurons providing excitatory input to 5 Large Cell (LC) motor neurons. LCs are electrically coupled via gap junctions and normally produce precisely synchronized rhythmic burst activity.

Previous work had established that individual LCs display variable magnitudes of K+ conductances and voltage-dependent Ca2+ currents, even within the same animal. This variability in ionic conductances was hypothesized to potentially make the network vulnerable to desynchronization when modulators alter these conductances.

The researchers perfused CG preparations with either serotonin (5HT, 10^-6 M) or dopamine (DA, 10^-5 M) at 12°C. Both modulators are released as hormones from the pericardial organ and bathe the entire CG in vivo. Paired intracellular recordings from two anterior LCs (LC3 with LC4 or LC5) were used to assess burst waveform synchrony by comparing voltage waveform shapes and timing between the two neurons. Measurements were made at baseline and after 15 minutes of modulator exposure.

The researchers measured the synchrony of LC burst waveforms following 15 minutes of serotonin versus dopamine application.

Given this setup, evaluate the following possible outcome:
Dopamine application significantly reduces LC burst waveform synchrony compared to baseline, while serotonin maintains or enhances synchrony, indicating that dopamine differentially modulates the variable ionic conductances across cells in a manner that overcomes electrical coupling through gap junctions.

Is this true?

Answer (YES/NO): NO